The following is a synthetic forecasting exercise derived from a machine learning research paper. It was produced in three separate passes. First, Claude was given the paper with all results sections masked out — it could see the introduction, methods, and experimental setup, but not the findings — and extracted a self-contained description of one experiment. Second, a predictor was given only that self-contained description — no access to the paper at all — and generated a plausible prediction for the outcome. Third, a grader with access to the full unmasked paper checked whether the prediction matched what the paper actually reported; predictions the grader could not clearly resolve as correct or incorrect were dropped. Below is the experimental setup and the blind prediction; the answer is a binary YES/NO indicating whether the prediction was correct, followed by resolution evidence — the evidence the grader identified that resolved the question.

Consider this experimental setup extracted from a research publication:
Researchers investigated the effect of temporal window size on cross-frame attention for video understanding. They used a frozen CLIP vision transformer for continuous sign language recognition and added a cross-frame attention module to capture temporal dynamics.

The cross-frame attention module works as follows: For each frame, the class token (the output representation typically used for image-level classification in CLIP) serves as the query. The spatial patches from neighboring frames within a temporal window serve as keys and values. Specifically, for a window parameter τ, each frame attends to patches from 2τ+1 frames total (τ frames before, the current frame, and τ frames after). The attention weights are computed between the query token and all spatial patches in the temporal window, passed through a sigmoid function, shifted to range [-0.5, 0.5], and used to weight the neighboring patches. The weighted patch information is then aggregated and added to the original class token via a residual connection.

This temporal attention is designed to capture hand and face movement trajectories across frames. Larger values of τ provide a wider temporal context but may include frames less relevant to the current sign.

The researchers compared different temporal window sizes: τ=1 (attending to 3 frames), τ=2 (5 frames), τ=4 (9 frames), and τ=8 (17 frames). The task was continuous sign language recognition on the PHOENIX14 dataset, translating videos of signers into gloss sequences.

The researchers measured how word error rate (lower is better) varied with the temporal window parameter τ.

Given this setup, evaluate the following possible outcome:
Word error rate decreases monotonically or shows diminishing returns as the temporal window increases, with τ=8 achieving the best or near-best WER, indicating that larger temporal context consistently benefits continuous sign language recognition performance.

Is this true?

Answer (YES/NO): NO